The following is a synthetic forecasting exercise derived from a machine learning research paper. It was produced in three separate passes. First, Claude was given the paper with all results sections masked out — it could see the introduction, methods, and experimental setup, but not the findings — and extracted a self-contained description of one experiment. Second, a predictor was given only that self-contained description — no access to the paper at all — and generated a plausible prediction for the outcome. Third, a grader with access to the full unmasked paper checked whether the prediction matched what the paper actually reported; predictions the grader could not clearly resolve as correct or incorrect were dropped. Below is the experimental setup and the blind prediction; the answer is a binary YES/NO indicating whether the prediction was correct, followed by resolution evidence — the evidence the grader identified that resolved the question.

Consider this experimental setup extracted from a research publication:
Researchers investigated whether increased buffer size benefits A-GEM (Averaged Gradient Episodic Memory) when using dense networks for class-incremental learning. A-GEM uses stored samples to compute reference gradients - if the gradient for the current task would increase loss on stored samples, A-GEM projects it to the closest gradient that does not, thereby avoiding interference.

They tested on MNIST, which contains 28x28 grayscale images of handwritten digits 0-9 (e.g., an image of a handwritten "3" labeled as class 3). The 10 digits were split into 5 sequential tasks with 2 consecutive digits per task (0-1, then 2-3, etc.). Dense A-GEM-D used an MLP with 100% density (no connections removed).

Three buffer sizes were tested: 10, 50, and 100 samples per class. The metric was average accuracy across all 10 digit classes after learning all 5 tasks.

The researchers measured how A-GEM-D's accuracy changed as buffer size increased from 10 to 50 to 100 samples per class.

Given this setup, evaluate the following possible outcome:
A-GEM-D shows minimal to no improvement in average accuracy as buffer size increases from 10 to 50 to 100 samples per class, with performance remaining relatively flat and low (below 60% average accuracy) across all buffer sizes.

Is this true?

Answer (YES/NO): YES